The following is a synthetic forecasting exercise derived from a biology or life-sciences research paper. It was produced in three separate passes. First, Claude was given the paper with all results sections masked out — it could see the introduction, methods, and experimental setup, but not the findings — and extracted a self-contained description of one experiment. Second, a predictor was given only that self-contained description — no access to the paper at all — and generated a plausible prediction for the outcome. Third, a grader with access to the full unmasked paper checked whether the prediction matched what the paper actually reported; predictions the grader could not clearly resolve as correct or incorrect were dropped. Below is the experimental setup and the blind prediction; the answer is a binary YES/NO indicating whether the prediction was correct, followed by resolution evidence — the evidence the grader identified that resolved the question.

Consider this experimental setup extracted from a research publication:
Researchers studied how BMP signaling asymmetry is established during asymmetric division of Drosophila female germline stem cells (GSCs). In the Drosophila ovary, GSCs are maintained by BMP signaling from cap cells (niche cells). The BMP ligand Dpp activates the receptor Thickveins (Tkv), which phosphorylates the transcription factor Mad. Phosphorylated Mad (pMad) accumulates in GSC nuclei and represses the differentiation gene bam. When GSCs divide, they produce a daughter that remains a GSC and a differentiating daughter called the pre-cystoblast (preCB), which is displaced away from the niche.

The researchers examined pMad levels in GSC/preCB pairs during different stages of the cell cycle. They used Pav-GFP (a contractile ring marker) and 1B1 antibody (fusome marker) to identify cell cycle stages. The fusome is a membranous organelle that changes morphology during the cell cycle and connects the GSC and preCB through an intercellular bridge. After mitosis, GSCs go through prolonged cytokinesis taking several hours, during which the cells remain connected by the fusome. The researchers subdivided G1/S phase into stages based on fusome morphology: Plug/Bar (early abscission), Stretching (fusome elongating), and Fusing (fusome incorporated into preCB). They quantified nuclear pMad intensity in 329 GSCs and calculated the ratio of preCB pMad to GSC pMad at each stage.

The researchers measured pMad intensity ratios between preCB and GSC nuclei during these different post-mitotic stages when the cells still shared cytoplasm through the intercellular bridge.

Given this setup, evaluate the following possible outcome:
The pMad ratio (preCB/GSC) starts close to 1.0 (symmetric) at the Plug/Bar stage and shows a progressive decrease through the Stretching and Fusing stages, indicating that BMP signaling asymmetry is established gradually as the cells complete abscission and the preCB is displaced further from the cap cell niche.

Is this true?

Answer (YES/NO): NO